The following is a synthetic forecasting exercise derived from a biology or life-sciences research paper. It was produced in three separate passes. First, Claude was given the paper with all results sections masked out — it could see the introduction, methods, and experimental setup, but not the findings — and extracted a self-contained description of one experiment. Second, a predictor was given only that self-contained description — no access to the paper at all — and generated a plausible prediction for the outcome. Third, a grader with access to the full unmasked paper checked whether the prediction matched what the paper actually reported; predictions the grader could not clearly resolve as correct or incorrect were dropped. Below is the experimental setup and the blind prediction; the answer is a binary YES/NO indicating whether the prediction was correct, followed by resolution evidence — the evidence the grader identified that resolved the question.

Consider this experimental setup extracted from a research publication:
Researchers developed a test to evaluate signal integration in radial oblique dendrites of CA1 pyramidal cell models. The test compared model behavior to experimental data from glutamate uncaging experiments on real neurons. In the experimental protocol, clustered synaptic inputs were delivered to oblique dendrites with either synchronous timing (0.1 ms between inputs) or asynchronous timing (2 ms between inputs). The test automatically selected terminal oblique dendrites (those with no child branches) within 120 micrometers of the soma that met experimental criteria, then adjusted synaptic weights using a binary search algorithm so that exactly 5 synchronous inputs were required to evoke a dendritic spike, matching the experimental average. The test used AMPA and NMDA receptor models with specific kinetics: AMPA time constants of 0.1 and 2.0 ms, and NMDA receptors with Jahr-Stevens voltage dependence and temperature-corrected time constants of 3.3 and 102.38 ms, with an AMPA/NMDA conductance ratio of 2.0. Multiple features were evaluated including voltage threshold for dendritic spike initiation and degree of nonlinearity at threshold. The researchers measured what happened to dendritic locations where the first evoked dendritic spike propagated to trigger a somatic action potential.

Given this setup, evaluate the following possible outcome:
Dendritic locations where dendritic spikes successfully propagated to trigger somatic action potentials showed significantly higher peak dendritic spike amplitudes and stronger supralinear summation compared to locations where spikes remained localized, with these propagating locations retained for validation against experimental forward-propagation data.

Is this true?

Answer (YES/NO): NO